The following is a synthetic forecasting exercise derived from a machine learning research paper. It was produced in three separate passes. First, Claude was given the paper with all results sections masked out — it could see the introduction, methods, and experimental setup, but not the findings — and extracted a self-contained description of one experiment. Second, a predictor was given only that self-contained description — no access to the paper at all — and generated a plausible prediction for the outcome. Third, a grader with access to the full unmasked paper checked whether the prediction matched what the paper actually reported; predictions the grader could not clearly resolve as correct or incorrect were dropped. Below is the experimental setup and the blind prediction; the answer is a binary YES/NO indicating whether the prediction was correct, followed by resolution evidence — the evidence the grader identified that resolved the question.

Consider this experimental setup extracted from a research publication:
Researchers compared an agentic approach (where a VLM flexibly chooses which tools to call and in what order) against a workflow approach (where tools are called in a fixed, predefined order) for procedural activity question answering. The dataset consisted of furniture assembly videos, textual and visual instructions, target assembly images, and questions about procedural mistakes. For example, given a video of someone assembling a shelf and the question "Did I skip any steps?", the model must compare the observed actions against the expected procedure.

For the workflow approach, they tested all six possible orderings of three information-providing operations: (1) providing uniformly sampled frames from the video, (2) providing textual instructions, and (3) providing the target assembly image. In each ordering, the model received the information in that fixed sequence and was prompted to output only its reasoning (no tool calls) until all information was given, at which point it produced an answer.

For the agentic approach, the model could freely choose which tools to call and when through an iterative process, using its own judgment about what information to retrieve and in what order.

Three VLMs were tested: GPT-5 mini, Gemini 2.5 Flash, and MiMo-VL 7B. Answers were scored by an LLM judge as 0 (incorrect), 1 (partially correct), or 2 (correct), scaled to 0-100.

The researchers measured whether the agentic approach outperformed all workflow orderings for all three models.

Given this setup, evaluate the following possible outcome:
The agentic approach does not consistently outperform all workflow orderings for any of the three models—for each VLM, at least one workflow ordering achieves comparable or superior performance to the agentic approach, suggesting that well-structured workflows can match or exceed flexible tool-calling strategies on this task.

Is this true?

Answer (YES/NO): NO